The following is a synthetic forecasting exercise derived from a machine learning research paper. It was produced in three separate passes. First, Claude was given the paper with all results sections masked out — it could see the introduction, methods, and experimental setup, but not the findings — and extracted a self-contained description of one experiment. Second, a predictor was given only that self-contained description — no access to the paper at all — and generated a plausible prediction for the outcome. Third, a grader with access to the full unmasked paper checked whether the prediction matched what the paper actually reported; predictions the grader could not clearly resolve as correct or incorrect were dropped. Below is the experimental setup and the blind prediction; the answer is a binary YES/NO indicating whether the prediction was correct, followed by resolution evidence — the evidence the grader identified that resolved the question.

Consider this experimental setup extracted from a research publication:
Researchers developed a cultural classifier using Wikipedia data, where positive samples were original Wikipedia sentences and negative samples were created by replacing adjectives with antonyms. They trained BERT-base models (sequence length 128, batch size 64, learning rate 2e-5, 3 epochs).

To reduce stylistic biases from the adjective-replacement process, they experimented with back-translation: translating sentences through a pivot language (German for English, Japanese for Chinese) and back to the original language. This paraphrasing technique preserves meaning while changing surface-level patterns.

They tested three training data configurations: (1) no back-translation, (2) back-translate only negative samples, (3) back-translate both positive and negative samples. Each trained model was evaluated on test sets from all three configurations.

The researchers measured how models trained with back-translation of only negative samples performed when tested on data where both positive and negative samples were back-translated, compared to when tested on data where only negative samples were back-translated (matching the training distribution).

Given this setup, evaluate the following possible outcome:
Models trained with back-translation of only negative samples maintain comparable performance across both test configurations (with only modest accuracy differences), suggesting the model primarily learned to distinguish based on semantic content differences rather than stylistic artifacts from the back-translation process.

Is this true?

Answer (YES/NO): NO